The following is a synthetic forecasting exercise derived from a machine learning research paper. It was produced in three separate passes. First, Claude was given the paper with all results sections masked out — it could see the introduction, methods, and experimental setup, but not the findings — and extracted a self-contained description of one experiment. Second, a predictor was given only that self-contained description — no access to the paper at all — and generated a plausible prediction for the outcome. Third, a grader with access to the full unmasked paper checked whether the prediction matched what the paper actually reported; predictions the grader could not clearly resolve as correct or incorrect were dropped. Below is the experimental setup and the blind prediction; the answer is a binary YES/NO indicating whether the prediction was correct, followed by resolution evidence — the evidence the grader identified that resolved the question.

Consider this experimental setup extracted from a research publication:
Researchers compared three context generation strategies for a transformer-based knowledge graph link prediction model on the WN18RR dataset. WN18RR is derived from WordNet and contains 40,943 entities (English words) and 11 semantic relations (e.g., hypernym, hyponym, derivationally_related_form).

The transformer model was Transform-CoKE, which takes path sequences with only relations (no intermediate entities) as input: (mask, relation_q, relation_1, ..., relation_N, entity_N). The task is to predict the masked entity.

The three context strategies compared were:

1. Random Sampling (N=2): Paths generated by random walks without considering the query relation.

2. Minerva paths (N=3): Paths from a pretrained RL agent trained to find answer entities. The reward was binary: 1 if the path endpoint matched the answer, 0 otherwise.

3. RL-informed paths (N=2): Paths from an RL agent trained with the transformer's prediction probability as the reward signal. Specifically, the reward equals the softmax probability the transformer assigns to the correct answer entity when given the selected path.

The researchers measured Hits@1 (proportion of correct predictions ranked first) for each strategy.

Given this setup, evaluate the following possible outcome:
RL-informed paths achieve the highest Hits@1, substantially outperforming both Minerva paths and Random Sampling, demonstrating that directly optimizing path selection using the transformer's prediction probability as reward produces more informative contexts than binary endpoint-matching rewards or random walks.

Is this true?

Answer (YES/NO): NO